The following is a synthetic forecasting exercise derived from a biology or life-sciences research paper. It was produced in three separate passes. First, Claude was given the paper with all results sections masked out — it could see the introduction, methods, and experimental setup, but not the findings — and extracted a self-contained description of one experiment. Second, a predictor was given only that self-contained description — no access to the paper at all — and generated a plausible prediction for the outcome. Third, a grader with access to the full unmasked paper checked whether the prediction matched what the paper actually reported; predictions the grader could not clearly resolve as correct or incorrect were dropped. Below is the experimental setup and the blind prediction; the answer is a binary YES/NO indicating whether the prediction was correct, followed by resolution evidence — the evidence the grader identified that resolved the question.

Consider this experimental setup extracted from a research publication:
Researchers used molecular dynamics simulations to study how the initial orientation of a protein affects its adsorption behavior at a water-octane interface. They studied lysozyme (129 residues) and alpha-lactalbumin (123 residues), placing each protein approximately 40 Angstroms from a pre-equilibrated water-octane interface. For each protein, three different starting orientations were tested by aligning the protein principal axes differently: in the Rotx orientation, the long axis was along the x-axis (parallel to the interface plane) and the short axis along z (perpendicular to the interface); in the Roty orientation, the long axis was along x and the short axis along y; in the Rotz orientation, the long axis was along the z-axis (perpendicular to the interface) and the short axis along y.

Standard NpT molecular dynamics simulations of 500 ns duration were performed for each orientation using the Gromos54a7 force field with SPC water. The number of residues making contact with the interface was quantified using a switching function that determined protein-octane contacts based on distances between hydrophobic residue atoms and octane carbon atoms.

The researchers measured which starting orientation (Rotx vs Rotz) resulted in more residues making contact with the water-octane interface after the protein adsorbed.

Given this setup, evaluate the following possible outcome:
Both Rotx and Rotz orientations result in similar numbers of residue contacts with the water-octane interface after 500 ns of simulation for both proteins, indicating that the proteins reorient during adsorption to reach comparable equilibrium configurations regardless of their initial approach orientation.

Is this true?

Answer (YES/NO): NO